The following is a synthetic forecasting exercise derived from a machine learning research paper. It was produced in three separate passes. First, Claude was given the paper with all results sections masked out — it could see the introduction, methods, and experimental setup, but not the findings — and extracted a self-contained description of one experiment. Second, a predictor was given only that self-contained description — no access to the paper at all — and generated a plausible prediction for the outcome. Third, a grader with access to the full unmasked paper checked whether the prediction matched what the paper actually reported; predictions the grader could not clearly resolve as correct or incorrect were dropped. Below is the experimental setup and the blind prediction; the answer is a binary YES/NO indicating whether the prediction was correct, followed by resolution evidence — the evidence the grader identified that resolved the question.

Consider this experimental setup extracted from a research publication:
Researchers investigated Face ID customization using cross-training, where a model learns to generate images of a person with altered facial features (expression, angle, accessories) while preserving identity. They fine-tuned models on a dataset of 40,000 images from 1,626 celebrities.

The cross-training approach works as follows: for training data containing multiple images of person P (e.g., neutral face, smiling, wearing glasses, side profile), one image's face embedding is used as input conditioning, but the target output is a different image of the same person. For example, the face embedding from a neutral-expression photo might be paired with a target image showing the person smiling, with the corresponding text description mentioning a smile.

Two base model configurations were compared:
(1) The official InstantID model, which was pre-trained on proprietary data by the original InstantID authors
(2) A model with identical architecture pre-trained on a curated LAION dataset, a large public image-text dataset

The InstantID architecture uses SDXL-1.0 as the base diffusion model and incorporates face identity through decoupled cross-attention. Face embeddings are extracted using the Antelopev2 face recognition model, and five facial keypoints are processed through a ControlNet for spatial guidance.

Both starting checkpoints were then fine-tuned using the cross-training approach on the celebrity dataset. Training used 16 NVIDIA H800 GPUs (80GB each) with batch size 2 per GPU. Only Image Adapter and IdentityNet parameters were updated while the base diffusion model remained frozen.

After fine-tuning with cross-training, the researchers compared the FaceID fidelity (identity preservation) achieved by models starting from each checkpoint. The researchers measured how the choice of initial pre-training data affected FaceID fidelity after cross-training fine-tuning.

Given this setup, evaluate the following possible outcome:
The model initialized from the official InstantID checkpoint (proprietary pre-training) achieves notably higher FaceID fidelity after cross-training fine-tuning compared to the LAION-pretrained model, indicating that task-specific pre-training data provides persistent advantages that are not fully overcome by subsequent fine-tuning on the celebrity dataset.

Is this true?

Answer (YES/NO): NO